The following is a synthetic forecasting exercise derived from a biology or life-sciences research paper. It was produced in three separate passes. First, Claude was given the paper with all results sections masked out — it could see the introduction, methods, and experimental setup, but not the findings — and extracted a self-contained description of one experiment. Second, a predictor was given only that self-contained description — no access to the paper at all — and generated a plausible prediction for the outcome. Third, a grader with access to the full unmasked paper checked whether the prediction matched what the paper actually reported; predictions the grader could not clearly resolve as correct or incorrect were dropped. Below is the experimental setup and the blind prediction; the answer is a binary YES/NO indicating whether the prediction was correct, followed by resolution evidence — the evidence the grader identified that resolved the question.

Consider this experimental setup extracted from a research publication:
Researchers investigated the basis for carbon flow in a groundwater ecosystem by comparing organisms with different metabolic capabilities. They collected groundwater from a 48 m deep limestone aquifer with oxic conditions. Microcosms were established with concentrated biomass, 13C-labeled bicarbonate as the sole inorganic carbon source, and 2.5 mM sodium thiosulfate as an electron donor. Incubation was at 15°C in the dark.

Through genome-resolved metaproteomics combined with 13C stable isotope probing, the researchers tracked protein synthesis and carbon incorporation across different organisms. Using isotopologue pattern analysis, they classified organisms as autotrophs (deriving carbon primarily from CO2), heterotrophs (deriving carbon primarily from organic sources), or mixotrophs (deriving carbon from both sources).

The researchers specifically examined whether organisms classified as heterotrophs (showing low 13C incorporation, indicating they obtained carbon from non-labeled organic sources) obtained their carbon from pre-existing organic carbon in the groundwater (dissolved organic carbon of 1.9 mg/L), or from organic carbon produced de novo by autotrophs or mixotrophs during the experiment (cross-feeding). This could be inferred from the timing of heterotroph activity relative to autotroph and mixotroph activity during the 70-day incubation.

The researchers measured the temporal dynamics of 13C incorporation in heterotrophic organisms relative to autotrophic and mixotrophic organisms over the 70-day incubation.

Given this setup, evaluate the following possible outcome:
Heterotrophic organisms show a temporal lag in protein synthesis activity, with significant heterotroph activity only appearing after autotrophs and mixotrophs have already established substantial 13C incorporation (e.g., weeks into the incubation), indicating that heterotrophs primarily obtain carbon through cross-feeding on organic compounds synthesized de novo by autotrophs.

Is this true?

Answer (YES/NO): NO